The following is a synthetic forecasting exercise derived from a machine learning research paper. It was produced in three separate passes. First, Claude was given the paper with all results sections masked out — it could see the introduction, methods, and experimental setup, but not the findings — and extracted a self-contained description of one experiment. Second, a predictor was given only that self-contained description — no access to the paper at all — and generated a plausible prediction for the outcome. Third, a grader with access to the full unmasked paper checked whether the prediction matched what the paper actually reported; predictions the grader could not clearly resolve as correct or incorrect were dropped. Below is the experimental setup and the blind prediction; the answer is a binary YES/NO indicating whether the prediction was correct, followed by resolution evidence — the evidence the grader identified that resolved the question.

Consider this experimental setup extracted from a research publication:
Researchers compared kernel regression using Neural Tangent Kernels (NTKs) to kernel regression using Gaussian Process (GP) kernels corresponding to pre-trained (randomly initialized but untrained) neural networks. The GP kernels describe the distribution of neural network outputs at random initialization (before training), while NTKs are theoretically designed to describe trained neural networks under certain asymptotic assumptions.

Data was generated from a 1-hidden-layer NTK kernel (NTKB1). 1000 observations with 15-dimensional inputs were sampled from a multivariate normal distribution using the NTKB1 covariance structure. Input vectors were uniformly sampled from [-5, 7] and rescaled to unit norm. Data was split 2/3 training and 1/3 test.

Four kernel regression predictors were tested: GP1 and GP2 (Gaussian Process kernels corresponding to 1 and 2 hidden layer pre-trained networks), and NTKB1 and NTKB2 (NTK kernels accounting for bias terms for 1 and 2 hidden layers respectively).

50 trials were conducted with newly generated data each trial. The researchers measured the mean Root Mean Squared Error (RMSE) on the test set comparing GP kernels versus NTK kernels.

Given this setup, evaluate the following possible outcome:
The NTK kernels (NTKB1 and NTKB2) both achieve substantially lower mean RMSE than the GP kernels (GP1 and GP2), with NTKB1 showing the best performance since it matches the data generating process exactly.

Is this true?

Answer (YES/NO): NO